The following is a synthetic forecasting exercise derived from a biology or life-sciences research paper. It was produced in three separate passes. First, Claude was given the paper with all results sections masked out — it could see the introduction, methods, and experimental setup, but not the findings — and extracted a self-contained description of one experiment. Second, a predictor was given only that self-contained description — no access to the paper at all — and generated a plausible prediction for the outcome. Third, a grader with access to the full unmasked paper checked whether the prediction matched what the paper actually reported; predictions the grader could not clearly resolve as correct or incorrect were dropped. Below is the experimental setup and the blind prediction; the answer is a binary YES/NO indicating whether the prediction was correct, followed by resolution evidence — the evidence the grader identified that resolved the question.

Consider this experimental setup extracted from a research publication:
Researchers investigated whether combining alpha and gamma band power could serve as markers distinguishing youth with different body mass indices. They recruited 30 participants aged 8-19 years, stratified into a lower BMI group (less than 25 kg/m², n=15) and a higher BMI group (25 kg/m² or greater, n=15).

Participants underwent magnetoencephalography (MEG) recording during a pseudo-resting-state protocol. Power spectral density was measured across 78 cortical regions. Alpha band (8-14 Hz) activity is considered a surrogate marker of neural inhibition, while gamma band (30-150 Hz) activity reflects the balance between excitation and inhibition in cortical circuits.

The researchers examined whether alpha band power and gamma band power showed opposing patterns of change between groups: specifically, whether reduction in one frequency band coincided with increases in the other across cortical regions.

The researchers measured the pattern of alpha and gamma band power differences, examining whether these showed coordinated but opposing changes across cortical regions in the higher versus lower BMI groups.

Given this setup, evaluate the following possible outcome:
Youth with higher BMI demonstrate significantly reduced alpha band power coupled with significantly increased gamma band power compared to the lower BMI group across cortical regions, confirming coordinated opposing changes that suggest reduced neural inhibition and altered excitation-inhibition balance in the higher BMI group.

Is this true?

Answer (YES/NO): YES